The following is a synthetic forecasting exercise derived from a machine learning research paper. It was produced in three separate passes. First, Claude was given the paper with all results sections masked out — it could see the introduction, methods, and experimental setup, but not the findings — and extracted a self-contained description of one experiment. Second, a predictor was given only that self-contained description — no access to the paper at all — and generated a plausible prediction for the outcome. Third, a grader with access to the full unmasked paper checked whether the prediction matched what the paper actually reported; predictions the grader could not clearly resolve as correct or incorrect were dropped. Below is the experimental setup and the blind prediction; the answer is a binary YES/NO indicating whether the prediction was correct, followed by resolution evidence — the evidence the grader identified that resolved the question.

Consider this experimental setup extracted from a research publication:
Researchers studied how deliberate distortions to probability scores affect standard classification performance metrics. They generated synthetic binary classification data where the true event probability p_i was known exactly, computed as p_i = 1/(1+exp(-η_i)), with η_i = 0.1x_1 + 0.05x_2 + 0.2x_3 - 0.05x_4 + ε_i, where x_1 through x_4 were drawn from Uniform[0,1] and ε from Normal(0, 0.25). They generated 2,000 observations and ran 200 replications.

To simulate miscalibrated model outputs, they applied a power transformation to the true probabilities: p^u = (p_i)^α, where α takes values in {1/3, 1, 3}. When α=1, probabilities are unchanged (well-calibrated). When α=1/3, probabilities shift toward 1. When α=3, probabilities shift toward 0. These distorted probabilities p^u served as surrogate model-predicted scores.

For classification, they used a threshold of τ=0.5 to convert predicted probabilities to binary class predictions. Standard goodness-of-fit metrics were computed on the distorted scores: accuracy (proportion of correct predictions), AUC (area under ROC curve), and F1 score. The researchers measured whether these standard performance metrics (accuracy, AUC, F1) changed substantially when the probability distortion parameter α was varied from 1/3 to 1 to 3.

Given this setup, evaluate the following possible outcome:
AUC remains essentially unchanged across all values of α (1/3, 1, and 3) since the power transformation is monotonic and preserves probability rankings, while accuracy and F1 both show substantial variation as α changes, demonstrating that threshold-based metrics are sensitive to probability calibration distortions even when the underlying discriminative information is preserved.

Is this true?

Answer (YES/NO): NO